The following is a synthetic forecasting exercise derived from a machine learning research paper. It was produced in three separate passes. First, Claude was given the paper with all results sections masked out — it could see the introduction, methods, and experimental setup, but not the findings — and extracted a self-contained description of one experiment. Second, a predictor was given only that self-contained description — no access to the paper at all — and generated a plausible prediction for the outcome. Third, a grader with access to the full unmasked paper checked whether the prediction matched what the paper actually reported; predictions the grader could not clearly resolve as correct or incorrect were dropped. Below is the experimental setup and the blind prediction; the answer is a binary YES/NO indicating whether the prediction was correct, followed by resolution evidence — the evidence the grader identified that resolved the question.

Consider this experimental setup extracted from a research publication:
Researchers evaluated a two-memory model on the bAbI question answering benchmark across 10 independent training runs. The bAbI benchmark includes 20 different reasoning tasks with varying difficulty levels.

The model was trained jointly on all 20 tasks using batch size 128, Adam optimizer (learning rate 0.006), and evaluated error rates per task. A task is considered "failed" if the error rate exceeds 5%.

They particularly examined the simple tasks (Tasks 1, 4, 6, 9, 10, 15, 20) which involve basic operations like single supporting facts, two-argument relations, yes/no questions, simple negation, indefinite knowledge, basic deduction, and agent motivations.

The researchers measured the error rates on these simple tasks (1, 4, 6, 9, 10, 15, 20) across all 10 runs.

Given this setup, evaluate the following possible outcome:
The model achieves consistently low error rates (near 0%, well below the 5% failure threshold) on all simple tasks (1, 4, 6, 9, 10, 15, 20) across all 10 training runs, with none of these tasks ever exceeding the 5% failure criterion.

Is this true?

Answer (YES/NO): YES